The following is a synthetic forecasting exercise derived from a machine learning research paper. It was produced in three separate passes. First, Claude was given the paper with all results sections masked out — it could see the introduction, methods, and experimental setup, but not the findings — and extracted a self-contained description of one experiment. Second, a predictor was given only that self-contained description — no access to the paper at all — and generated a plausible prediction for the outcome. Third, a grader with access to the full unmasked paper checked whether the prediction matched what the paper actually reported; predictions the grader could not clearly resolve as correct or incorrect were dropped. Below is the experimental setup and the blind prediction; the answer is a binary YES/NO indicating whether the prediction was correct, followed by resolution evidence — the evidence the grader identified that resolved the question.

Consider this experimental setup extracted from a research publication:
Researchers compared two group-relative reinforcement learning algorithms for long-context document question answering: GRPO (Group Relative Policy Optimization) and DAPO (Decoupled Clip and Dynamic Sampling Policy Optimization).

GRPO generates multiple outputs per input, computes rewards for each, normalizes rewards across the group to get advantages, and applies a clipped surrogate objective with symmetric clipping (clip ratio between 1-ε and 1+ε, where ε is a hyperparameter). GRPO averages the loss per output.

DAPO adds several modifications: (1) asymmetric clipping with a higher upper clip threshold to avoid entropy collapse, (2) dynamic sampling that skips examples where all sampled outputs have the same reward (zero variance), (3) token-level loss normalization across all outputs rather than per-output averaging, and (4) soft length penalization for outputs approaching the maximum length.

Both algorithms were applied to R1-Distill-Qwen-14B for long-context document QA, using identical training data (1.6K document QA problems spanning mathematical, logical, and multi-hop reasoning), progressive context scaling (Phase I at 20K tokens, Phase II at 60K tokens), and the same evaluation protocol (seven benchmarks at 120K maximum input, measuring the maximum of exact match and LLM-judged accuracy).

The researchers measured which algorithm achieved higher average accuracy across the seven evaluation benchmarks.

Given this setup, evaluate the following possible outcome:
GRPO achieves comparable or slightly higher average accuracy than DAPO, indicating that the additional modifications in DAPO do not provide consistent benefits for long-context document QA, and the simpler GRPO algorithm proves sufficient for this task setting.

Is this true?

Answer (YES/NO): NO